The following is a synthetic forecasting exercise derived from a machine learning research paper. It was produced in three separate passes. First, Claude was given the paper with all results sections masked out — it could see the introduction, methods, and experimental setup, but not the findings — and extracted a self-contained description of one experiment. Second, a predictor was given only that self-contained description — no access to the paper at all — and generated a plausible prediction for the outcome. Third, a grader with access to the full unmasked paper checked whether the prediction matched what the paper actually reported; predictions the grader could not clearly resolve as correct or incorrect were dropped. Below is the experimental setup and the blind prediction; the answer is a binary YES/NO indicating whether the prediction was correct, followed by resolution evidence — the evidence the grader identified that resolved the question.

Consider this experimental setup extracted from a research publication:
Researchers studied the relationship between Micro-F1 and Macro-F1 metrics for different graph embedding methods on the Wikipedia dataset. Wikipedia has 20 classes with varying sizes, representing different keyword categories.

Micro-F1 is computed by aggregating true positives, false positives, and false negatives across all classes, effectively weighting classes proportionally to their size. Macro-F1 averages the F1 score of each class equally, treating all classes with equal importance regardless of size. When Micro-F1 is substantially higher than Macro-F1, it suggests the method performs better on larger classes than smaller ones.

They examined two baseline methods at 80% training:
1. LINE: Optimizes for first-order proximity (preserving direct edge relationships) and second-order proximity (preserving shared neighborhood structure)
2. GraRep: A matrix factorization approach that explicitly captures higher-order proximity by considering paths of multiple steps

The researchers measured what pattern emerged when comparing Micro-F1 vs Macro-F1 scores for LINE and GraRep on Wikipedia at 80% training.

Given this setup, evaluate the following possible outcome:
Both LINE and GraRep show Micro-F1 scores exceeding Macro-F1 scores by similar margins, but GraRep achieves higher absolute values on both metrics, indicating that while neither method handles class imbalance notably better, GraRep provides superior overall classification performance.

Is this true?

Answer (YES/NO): NO